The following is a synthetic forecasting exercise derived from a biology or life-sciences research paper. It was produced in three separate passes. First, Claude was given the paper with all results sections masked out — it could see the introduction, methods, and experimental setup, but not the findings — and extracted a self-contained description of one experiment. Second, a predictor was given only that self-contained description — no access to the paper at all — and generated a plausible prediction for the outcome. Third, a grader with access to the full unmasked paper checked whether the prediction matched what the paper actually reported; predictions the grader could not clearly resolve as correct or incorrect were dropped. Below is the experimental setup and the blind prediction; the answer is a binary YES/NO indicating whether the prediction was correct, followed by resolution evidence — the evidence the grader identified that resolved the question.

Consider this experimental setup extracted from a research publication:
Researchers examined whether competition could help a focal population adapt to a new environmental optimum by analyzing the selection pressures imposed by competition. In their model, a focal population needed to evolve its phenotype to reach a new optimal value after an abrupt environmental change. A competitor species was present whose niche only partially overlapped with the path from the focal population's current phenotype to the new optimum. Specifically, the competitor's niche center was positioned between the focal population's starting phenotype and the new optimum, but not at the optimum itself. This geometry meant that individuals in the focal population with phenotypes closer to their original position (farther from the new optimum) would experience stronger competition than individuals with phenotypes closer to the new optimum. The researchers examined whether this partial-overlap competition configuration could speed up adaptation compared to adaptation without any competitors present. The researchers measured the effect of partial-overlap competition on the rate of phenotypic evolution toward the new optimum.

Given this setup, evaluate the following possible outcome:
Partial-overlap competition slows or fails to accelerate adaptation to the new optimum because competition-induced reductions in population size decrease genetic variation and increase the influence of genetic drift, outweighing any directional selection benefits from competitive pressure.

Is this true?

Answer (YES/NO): NO